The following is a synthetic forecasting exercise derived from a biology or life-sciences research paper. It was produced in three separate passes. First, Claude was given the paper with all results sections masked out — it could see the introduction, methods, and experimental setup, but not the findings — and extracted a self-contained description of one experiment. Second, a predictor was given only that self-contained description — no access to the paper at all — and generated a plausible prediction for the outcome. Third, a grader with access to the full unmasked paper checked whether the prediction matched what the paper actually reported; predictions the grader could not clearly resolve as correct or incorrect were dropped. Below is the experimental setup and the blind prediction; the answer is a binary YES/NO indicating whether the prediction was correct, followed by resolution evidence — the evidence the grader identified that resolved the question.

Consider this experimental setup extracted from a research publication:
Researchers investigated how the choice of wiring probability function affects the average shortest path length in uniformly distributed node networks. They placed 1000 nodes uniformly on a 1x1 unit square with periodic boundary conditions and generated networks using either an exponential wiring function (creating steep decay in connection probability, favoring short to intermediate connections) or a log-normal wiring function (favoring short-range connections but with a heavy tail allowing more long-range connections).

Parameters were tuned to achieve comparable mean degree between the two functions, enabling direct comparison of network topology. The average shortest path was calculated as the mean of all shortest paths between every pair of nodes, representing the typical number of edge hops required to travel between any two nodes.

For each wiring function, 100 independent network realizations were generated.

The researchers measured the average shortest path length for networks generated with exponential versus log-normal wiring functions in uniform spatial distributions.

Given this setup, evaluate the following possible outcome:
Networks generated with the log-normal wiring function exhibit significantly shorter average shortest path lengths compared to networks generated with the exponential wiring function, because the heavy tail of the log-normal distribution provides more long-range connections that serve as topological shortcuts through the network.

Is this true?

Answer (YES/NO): YES